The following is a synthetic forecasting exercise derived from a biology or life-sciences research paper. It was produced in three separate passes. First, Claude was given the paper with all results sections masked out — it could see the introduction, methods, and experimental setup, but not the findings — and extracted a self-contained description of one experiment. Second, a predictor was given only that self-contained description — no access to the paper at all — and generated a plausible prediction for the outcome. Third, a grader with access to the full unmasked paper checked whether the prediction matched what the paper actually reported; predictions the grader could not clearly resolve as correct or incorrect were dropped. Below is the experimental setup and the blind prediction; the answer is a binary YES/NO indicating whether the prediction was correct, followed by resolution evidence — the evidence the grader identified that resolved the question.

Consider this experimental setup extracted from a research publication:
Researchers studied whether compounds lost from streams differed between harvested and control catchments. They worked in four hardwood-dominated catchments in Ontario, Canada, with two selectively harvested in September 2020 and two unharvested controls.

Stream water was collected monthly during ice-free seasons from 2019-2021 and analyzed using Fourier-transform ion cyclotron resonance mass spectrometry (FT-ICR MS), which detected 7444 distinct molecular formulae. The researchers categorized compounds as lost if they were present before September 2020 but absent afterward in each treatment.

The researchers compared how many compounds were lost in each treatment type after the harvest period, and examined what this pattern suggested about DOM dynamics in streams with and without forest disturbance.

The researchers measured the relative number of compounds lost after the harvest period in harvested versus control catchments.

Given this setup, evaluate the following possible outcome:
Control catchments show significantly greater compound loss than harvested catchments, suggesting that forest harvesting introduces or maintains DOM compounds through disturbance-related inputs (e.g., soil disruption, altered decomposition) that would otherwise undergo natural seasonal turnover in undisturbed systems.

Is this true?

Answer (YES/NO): YES